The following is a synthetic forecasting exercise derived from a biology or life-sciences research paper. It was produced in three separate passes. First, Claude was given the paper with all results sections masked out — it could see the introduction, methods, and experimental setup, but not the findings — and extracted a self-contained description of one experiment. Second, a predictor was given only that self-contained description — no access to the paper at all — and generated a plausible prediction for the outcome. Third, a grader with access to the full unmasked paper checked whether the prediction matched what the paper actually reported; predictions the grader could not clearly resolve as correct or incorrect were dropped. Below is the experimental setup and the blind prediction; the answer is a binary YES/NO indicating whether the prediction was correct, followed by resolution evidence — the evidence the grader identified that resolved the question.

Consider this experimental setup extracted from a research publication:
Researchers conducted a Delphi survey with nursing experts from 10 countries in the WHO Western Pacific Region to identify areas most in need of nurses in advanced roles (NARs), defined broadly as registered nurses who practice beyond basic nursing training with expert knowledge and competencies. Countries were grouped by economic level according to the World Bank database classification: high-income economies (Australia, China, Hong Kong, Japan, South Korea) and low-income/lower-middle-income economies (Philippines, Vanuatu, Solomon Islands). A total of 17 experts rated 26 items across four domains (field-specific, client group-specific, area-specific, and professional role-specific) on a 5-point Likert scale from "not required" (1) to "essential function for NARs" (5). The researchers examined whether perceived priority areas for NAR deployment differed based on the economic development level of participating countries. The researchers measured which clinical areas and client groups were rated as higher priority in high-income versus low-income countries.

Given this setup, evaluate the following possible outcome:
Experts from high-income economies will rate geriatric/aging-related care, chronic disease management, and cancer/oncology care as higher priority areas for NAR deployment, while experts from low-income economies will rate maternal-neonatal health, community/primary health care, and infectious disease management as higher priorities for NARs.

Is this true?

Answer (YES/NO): NO